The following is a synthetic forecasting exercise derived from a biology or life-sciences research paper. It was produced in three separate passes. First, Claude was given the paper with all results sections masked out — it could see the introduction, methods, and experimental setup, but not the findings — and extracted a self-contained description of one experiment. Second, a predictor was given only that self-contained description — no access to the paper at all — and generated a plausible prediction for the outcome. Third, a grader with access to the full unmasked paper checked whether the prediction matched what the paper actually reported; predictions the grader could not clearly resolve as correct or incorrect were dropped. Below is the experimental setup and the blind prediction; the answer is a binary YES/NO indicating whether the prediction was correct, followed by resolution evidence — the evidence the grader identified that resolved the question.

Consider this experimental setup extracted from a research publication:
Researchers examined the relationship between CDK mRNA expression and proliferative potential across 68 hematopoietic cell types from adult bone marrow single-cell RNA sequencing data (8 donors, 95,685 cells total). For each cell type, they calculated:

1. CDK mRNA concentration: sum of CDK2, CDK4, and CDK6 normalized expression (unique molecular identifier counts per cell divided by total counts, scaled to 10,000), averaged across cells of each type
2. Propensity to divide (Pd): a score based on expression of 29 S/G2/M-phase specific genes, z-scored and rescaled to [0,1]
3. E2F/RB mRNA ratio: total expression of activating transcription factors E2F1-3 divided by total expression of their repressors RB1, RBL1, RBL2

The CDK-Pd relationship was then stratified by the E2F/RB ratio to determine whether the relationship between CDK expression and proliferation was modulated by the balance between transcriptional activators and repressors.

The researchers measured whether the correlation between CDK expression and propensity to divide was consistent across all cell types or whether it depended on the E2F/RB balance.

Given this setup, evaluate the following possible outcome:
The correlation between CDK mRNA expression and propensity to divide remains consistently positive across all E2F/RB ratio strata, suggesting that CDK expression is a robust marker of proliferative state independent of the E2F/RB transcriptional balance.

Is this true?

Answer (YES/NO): NO